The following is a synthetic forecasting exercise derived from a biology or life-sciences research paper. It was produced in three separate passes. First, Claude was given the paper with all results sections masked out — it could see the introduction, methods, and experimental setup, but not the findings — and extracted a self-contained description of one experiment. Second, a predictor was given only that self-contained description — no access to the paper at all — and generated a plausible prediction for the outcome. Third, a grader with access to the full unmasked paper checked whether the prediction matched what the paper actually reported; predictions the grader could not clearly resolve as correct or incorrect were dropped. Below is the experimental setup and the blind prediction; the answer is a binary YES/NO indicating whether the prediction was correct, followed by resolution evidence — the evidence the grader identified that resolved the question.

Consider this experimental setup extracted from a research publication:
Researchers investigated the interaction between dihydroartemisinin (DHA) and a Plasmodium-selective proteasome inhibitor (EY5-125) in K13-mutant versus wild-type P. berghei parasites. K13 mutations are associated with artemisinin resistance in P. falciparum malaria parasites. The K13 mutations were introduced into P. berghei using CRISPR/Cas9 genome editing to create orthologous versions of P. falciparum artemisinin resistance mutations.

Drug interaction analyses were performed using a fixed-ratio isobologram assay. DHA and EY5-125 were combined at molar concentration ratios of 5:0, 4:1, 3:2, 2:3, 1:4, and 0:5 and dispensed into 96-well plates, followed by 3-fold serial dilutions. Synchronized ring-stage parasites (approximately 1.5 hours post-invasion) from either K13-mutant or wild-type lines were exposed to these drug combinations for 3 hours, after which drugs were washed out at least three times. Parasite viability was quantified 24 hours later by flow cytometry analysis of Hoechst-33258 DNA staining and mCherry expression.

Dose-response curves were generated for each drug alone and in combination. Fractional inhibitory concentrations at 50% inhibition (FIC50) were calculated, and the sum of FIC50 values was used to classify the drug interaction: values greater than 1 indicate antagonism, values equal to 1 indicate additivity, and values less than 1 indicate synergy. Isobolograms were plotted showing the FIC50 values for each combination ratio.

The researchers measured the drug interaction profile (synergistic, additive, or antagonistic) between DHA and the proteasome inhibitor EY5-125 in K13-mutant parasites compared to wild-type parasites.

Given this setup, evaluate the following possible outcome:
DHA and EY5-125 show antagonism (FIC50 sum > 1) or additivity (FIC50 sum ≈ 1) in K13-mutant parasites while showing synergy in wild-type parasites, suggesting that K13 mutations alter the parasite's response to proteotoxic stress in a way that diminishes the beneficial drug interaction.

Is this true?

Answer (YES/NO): NO